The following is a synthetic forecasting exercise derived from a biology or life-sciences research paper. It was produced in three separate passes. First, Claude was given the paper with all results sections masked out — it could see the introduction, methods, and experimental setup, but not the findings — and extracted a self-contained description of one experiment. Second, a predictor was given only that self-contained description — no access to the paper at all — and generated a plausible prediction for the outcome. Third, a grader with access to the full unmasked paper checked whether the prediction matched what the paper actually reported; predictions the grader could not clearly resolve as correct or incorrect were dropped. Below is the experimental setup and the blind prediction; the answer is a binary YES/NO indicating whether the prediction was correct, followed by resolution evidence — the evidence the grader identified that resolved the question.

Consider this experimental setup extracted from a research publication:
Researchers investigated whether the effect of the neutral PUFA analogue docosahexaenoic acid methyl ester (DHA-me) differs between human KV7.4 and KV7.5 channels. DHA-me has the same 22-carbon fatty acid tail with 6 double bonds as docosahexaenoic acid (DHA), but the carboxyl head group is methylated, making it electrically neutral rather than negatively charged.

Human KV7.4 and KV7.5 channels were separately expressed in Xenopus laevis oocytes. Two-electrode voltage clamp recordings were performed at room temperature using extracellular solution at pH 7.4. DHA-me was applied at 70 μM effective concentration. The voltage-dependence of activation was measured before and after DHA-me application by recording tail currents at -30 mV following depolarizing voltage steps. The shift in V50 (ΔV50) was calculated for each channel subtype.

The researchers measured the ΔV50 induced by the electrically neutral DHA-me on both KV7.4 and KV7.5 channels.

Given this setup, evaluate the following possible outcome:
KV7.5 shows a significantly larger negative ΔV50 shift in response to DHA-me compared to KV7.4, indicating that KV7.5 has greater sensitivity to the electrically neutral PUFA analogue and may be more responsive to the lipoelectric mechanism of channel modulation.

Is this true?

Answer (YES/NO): NO